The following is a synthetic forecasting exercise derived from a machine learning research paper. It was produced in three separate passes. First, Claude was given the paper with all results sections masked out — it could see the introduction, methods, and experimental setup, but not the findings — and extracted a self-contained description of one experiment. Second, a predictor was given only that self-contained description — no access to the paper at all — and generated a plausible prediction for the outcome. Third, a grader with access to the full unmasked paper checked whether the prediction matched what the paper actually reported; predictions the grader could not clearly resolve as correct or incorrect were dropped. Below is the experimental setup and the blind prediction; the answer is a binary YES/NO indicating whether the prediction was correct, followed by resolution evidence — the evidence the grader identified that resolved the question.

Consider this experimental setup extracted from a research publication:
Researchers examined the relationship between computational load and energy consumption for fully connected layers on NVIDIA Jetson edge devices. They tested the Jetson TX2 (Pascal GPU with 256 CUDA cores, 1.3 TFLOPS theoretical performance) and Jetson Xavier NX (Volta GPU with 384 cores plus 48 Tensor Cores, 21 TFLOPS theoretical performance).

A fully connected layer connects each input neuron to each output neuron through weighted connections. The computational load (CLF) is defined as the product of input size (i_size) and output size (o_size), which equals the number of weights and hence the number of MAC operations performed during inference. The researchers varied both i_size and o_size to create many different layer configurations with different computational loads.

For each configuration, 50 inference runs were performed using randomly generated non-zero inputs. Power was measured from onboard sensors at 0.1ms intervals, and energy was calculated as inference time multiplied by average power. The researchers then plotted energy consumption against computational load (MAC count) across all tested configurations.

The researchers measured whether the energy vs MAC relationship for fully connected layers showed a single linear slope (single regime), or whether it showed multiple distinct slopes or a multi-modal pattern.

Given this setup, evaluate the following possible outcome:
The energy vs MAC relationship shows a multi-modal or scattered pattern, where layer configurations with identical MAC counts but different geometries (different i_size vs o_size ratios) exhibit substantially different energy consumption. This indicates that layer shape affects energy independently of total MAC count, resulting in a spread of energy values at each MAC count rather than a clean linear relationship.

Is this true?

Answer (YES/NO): NO